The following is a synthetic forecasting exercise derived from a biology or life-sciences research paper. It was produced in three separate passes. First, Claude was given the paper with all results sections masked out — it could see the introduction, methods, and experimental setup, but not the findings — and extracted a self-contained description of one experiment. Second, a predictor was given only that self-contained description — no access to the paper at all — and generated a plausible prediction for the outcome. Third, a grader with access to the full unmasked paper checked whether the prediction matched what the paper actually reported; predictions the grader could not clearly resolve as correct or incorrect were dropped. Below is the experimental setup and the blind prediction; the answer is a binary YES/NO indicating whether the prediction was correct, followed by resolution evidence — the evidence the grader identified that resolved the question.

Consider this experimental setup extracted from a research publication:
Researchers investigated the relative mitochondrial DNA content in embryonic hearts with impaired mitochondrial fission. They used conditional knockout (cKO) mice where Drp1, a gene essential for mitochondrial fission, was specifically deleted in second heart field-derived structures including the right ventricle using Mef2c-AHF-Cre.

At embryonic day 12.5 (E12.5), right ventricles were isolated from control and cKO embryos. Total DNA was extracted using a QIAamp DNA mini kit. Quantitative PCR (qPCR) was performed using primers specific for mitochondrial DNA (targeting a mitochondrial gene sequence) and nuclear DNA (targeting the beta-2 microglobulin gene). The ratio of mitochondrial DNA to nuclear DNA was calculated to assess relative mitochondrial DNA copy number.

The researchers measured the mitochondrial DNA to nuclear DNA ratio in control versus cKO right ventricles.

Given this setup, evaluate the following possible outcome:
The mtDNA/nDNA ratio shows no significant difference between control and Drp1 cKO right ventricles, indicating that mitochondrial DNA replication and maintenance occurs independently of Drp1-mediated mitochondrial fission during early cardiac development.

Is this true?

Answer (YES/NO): YES